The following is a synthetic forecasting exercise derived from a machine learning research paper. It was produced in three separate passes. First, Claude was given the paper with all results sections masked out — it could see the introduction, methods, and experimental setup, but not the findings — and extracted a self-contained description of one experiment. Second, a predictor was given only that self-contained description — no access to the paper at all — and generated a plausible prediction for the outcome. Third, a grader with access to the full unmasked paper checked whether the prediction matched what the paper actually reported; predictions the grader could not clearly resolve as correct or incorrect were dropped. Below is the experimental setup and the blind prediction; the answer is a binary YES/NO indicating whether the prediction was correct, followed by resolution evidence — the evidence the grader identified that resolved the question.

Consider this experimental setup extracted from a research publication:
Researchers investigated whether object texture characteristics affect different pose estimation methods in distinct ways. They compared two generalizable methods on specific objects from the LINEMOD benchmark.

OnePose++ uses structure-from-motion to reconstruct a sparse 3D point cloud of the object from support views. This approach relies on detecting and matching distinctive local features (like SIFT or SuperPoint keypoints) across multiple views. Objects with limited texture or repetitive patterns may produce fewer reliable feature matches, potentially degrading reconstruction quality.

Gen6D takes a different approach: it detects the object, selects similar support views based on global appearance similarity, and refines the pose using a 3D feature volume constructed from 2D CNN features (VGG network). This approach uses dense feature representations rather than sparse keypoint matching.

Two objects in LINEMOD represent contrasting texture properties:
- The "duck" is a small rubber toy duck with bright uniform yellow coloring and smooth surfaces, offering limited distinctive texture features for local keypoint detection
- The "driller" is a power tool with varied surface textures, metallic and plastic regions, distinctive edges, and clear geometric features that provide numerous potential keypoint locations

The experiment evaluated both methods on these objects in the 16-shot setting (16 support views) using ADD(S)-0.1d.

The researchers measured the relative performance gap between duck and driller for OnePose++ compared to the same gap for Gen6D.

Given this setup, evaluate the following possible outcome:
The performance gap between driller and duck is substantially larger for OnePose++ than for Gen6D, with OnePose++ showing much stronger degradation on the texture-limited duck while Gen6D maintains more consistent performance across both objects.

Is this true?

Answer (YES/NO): YES